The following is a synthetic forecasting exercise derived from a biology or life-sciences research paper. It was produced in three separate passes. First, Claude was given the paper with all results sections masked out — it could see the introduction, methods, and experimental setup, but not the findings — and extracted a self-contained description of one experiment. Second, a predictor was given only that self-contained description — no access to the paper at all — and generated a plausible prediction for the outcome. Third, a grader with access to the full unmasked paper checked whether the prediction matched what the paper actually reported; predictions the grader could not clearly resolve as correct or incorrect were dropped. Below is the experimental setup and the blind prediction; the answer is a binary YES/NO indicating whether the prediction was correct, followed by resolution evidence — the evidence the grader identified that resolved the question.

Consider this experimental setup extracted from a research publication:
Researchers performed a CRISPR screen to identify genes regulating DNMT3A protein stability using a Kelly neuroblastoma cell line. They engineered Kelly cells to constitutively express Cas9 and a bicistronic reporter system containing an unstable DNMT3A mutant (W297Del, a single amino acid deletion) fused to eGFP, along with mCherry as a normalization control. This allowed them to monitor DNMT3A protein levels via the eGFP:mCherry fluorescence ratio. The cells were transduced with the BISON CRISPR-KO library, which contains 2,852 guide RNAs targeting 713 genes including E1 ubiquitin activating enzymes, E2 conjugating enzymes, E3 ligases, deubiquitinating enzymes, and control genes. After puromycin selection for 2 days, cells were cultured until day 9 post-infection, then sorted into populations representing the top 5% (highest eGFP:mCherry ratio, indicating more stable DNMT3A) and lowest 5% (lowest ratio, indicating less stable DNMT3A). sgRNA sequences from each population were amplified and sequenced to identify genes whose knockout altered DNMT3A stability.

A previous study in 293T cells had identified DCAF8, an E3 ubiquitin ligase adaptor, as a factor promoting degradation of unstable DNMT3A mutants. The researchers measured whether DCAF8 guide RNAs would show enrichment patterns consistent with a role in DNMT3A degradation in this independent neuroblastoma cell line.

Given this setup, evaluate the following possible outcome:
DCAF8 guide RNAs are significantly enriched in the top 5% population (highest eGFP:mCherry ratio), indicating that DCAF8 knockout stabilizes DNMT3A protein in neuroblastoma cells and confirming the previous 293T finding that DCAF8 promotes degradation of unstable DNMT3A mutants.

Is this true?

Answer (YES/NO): YES